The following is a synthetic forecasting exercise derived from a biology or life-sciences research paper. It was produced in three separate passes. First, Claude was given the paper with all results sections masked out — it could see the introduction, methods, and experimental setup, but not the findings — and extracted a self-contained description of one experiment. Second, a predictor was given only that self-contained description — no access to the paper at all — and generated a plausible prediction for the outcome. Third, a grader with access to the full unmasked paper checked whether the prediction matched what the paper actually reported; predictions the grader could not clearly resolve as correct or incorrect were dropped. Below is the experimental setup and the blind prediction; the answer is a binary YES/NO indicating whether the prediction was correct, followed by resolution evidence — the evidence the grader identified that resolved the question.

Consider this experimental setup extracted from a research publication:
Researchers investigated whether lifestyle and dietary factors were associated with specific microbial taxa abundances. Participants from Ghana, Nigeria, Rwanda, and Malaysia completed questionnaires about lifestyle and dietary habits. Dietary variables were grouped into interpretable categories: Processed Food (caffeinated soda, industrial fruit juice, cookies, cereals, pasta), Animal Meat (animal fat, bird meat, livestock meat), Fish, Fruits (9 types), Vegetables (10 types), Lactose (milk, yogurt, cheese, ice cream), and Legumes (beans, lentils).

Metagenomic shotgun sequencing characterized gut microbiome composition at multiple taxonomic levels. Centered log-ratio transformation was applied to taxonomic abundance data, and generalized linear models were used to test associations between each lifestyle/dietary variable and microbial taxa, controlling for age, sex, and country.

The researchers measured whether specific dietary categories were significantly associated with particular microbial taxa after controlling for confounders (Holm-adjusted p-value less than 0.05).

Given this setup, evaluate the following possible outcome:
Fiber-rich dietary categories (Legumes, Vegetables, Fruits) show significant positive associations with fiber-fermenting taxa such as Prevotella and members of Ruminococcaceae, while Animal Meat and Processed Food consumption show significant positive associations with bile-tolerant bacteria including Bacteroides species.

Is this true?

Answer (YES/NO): NO